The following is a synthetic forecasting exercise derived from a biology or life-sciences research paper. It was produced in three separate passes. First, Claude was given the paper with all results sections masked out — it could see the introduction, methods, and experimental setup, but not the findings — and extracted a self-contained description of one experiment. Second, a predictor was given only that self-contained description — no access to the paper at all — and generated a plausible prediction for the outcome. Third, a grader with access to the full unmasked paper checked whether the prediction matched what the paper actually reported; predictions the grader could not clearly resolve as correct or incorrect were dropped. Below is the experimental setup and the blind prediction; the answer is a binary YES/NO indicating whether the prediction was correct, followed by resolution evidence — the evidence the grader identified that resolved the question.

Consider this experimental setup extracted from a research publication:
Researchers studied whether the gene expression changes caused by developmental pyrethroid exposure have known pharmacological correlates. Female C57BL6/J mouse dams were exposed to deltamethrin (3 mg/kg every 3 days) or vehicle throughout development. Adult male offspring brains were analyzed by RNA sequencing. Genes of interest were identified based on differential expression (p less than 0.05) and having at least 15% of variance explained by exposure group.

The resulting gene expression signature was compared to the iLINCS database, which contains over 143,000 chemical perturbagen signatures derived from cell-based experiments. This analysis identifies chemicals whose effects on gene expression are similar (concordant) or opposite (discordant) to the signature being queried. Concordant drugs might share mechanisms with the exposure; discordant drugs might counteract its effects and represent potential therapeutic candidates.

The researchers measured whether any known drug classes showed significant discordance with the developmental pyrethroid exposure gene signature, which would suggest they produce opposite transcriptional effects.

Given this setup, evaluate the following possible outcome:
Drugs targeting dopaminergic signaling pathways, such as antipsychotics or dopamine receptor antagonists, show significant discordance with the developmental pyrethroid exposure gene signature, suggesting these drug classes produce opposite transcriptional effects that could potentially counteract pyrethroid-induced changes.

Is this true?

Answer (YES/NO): NO